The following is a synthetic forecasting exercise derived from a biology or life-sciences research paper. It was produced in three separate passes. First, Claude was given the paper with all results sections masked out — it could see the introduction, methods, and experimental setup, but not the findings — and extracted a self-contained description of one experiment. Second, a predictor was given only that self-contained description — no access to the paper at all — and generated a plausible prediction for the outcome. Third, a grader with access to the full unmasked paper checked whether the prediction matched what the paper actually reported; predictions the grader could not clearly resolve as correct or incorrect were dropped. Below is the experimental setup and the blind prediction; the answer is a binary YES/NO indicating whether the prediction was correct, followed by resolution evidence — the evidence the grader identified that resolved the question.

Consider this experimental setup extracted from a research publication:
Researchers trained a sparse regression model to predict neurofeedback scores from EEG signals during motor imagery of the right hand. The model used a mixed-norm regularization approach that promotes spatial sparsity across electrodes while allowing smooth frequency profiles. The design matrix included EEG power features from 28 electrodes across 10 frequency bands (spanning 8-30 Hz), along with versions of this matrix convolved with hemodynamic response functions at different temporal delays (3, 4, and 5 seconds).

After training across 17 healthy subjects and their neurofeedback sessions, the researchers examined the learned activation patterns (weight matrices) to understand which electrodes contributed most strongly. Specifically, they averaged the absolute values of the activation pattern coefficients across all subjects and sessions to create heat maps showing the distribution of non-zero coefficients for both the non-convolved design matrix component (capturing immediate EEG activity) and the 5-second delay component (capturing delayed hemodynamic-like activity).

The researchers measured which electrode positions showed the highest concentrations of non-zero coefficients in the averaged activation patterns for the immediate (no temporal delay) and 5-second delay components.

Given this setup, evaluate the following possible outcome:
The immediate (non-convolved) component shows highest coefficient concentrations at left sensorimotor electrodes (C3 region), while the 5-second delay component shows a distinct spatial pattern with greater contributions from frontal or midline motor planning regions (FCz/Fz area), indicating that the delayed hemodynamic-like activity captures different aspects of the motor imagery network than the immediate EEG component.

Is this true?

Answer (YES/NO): NO